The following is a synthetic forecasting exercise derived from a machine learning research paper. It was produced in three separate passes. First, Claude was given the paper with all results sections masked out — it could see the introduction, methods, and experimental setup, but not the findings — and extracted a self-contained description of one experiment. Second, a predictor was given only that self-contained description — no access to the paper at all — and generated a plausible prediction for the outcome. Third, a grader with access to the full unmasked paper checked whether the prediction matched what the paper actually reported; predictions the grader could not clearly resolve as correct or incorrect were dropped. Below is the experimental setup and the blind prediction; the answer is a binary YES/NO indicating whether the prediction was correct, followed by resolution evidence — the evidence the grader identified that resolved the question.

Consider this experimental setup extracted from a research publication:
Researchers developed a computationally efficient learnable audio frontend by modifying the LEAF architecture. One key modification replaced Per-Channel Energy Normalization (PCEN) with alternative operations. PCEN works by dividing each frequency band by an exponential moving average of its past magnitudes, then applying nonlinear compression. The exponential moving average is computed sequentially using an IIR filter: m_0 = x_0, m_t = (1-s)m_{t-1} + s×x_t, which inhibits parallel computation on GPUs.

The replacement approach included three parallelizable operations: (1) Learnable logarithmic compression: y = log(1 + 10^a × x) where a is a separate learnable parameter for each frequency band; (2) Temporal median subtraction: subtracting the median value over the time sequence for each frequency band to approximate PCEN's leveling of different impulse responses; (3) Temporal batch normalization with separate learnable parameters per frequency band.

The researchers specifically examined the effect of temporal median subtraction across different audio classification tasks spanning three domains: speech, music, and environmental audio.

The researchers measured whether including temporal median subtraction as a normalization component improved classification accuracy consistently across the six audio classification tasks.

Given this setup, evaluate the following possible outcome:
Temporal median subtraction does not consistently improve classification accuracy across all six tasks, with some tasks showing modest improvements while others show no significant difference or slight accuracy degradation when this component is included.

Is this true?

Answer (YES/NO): YES